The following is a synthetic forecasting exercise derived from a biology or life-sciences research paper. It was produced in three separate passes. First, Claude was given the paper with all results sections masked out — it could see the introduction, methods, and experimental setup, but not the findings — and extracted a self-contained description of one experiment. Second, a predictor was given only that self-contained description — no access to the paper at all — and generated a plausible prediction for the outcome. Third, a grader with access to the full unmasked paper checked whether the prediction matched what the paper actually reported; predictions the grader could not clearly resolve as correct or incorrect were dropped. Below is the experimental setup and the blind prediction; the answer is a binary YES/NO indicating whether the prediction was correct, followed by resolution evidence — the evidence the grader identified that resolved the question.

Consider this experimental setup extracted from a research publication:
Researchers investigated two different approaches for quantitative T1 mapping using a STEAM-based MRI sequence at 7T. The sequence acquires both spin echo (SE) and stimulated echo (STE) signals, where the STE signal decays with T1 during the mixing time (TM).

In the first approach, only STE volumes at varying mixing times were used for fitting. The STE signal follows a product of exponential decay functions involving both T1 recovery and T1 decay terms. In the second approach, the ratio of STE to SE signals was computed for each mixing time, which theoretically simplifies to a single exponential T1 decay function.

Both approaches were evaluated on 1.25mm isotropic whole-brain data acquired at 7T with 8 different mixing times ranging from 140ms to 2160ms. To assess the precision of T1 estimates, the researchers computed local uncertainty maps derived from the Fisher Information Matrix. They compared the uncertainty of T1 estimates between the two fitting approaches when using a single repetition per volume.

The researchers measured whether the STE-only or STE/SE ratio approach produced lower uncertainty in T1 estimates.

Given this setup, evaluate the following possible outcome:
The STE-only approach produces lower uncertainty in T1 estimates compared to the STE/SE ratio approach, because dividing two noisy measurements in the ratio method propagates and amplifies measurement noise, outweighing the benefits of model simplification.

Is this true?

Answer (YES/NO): NO